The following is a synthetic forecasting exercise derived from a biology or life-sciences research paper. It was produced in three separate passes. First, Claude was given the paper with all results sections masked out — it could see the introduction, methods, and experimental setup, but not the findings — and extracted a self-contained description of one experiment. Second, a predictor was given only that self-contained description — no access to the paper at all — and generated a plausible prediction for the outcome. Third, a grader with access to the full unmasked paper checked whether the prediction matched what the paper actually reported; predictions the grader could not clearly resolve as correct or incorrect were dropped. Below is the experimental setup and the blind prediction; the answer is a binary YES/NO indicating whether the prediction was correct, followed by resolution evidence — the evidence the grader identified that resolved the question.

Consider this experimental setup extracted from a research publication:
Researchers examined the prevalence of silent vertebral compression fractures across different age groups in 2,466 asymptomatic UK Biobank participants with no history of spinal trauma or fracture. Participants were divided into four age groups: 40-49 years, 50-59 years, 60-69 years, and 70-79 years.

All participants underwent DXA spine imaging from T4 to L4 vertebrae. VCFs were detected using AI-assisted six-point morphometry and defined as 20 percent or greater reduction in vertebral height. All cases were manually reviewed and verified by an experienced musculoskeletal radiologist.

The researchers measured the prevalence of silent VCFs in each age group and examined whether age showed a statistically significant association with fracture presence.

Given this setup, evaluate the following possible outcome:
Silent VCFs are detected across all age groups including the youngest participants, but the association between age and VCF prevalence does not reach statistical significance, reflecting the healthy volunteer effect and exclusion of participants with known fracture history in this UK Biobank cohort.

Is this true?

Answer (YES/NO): NO